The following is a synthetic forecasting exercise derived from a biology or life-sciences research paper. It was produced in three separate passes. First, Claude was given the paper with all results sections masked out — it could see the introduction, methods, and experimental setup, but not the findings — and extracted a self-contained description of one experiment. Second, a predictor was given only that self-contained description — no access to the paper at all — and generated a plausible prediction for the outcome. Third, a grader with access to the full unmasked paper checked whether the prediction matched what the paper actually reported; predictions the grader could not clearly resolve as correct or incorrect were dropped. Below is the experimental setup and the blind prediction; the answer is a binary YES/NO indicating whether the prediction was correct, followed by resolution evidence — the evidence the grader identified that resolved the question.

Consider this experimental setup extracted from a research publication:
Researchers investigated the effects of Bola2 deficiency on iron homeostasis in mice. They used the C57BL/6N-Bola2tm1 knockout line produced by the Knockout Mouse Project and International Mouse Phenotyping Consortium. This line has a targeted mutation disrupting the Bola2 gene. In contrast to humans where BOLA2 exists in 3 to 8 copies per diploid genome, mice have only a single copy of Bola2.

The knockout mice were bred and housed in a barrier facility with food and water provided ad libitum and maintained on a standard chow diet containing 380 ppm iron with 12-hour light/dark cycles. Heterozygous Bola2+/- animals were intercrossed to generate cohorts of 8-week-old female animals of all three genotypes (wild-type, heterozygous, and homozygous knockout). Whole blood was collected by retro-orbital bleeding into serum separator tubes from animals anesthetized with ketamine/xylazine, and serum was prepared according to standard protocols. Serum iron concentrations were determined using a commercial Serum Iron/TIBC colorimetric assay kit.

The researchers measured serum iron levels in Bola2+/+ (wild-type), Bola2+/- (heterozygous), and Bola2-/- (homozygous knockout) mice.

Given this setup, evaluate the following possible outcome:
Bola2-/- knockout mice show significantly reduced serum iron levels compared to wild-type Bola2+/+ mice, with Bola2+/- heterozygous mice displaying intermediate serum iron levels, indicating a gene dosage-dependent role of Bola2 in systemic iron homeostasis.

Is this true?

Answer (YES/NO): NO